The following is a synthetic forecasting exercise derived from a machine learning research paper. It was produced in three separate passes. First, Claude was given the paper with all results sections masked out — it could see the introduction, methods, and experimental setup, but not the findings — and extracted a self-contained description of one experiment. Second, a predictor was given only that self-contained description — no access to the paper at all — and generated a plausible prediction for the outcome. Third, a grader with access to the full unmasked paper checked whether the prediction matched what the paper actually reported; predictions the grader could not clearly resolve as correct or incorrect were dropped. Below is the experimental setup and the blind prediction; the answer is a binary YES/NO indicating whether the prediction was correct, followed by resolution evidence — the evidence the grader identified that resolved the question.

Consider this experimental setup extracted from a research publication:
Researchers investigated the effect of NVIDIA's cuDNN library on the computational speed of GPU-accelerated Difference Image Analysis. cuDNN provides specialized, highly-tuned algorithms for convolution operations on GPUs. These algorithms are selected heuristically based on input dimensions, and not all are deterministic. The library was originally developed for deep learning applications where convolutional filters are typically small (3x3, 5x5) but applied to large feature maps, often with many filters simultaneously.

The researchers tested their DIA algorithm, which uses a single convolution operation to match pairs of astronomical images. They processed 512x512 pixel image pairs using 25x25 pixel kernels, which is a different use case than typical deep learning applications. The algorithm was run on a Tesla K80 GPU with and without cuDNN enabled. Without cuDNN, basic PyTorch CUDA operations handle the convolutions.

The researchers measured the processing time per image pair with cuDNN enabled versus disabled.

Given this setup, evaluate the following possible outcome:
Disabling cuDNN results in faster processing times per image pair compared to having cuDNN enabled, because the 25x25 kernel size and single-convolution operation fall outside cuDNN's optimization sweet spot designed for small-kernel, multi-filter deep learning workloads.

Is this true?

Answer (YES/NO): NO